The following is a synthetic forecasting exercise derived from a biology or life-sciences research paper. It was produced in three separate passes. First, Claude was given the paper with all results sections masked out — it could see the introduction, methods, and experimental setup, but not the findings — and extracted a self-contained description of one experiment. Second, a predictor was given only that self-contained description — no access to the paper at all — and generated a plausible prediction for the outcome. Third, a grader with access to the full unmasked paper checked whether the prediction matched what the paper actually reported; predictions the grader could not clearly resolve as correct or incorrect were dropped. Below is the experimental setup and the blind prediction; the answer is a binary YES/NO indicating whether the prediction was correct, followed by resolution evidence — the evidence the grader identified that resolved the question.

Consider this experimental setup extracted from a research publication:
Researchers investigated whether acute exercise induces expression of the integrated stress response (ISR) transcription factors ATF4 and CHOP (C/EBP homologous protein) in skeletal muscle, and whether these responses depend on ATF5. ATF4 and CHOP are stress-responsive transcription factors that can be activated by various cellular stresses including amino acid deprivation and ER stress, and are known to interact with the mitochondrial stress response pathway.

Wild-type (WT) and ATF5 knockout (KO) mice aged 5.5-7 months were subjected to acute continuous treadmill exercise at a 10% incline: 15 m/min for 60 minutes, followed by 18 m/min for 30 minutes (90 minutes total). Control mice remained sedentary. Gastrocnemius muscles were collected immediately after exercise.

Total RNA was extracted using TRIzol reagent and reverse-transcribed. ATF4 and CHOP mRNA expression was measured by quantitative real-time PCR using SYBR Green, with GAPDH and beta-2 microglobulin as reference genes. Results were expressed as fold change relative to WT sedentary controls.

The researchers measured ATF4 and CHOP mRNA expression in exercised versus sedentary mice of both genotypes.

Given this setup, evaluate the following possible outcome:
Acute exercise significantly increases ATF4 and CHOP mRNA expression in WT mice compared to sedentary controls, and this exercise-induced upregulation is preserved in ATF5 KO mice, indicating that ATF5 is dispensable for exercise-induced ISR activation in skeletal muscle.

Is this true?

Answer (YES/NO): NO